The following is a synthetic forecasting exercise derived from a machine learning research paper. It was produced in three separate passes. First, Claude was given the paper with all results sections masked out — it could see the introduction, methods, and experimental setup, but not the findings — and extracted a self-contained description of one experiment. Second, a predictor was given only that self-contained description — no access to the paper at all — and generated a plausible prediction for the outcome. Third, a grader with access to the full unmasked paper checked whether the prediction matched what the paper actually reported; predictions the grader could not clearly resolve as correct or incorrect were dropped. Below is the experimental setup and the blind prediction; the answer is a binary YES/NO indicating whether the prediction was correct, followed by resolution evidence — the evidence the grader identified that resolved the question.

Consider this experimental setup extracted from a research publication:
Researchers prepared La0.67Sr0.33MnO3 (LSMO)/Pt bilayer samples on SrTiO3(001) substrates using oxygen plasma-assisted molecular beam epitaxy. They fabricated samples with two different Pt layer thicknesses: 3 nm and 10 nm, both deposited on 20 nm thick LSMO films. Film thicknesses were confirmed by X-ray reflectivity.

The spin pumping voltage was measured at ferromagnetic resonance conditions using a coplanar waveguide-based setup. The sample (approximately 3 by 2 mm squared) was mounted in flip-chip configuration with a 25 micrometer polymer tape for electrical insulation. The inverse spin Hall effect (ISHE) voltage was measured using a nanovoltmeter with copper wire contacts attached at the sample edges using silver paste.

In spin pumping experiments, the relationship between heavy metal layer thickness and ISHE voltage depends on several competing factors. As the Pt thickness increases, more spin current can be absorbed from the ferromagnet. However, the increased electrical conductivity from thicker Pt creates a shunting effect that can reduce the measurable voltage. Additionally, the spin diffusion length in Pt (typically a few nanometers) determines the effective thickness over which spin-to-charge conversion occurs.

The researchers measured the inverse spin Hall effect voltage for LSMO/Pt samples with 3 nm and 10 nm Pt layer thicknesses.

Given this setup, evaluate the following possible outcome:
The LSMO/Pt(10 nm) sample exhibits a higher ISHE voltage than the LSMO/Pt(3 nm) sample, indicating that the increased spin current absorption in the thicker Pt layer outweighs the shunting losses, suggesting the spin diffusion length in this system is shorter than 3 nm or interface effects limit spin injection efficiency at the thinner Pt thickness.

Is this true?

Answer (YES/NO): NO